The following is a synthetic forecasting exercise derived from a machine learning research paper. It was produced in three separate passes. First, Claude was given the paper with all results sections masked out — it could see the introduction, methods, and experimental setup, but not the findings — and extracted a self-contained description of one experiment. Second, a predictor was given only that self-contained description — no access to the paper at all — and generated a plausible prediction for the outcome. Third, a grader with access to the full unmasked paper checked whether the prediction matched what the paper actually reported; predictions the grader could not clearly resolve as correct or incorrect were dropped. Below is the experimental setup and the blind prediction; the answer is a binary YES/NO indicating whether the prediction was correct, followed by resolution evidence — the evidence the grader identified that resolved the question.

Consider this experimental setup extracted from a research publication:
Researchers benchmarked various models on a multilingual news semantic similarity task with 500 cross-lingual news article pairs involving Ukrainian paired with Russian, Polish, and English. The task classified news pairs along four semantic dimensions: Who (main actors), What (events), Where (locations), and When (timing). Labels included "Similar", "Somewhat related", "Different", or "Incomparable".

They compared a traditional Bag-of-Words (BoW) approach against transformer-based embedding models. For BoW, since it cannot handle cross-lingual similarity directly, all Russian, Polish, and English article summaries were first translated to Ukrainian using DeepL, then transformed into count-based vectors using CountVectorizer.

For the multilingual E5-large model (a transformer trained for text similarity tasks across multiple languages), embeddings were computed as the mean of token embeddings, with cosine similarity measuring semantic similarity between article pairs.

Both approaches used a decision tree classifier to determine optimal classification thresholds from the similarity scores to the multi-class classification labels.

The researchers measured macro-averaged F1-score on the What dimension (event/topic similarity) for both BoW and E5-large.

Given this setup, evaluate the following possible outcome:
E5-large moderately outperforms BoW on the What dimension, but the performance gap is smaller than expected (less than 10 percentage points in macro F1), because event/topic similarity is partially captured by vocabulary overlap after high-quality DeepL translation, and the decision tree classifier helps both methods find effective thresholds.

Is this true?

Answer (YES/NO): YES